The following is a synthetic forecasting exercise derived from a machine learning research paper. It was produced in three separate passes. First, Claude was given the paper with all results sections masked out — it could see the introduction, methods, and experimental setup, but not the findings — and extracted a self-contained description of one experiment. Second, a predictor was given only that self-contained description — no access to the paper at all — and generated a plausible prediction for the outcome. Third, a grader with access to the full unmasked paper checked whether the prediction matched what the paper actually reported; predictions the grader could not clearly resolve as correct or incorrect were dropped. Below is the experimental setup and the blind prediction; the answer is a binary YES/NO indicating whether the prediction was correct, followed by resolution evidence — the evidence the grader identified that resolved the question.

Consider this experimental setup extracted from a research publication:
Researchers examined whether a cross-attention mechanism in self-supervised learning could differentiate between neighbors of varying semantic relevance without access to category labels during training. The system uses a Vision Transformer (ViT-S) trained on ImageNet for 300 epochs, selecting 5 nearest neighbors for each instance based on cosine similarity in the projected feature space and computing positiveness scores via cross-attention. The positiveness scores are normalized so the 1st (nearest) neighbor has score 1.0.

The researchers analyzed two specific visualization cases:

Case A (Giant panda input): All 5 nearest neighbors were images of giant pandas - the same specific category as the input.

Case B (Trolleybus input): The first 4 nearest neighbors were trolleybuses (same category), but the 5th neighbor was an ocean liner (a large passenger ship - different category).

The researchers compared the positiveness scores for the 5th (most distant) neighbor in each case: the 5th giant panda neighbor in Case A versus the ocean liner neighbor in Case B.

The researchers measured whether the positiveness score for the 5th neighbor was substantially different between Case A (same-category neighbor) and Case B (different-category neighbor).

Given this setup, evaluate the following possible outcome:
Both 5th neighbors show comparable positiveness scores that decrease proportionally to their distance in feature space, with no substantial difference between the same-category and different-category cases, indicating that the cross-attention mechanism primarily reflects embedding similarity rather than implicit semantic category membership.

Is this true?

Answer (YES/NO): NO